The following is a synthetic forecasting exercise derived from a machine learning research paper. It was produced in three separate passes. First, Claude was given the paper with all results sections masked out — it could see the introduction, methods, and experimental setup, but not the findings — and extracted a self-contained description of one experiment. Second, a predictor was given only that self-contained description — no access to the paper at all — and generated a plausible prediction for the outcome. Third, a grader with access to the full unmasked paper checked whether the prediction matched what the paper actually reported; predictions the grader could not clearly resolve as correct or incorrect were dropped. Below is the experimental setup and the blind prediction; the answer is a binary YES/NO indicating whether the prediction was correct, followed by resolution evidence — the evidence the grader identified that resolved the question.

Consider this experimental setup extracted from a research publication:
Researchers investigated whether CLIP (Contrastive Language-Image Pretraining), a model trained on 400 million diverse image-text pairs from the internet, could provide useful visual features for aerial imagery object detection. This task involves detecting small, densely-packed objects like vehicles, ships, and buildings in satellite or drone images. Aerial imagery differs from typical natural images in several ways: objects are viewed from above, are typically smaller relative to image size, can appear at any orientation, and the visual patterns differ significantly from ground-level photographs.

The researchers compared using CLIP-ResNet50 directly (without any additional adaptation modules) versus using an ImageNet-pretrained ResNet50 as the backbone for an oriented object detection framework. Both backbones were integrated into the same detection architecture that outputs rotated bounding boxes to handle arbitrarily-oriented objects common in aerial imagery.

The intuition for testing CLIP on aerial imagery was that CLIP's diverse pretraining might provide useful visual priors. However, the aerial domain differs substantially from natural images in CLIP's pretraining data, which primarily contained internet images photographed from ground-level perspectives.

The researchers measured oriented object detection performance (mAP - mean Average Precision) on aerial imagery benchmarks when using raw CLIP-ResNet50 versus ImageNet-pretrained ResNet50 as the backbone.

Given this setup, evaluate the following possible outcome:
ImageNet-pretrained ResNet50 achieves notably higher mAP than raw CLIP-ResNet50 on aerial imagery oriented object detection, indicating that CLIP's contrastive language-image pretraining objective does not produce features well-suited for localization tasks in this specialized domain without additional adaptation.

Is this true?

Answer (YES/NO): YES